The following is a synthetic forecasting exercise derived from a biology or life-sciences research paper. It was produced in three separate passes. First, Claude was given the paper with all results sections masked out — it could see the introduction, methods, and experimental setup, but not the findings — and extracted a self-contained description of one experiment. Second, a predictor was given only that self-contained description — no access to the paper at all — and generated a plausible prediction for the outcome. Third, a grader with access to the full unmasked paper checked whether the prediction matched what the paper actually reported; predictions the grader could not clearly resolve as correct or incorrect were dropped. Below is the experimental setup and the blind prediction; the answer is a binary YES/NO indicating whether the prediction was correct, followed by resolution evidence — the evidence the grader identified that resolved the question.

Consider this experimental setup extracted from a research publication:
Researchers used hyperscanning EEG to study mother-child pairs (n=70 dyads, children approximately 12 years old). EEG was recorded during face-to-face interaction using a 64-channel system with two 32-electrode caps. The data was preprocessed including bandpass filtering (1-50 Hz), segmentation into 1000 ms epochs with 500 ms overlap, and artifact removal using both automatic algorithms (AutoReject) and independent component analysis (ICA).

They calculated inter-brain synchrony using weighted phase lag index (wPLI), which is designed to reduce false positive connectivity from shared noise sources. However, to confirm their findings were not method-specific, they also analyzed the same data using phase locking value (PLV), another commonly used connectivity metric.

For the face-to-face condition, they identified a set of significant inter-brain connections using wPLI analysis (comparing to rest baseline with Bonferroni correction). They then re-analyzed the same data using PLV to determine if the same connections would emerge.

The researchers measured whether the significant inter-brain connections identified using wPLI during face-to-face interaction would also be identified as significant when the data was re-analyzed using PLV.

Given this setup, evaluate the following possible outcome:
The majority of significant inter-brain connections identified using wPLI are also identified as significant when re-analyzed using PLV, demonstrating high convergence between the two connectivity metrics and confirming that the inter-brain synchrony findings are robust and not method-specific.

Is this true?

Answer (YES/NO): YES